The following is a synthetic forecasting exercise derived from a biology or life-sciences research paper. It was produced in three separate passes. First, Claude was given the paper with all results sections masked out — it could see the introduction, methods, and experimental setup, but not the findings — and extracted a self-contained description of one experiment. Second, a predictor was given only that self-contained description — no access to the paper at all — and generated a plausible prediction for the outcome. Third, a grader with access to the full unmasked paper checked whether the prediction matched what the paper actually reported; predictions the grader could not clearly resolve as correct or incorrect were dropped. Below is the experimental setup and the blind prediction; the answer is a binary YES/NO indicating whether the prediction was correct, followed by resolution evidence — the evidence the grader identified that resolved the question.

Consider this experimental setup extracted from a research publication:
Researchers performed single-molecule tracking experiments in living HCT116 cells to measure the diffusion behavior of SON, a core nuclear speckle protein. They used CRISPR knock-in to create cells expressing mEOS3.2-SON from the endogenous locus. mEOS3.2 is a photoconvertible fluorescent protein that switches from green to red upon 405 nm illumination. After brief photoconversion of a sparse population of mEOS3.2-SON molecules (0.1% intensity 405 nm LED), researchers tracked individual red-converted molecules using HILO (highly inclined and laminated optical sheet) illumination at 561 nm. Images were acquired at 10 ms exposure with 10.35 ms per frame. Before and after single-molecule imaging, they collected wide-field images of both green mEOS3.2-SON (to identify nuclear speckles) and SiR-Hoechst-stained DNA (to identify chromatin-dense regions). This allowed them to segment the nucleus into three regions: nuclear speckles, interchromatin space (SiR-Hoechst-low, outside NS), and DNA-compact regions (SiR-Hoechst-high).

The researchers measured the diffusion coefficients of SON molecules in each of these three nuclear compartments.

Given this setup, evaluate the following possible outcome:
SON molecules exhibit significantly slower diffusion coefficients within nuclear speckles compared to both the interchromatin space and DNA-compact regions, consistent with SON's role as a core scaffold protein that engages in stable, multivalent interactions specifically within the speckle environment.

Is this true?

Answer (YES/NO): NO